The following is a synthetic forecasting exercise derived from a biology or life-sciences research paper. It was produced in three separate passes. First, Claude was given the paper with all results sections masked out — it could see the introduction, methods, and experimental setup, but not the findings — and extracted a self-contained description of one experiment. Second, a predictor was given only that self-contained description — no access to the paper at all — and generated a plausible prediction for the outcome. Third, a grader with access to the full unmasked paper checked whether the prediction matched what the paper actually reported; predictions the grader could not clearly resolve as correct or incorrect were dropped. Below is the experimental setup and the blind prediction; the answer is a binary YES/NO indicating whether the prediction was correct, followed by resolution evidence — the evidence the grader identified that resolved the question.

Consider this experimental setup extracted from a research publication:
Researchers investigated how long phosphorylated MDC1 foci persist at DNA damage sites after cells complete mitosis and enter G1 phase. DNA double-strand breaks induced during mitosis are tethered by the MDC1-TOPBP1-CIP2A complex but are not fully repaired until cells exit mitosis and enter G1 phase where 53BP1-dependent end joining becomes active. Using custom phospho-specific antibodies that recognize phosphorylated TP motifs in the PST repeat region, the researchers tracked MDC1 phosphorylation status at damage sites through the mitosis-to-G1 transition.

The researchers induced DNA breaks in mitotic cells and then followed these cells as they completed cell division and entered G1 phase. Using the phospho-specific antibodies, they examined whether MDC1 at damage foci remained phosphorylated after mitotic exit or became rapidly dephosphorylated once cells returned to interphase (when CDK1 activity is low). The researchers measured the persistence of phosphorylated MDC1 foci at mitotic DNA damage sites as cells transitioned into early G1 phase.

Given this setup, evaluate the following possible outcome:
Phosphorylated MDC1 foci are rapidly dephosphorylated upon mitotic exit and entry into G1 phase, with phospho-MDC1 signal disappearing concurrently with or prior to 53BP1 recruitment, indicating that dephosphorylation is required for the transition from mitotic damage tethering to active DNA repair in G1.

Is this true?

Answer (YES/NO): NO